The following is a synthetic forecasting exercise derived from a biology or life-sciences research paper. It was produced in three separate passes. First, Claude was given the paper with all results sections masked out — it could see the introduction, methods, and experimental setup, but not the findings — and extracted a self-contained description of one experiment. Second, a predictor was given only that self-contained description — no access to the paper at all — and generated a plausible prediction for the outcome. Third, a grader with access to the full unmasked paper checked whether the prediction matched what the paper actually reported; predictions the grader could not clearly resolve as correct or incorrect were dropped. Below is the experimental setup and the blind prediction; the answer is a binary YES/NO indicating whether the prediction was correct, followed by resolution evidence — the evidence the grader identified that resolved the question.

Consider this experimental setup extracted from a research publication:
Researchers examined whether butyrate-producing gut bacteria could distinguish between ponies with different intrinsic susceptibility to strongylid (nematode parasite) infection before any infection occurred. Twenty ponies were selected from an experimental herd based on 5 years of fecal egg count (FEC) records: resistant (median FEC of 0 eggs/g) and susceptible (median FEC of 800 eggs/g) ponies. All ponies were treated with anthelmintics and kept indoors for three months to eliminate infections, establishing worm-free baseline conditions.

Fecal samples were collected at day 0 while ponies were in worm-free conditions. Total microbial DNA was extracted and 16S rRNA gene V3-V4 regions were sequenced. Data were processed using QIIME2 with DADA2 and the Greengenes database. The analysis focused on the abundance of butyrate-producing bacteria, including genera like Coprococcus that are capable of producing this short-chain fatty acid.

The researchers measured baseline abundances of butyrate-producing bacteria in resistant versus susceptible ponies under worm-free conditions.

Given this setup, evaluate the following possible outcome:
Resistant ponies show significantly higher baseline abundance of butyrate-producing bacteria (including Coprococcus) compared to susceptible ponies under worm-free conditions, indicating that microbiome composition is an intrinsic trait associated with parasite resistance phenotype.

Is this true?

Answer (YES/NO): NO